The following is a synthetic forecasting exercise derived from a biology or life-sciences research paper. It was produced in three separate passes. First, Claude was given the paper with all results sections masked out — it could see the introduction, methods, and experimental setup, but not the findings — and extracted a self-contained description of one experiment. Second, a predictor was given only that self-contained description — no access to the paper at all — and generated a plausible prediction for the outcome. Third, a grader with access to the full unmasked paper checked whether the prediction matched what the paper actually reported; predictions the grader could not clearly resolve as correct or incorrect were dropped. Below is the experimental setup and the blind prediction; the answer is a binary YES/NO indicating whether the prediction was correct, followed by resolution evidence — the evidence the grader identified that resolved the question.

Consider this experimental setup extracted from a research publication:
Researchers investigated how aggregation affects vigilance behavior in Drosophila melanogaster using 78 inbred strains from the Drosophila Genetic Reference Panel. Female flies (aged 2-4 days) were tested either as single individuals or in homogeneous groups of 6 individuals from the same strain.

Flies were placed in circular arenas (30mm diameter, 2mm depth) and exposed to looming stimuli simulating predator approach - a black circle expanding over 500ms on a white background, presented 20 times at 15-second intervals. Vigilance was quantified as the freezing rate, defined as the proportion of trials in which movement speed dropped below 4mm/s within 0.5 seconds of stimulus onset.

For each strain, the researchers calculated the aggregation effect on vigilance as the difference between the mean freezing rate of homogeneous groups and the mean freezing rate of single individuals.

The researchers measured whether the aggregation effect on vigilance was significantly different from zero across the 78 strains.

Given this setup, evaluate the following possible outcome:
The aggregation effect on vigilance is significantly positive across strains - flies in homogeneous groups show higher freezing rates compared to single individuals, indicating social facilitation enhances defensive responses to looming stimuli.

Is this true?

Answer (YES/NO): YES